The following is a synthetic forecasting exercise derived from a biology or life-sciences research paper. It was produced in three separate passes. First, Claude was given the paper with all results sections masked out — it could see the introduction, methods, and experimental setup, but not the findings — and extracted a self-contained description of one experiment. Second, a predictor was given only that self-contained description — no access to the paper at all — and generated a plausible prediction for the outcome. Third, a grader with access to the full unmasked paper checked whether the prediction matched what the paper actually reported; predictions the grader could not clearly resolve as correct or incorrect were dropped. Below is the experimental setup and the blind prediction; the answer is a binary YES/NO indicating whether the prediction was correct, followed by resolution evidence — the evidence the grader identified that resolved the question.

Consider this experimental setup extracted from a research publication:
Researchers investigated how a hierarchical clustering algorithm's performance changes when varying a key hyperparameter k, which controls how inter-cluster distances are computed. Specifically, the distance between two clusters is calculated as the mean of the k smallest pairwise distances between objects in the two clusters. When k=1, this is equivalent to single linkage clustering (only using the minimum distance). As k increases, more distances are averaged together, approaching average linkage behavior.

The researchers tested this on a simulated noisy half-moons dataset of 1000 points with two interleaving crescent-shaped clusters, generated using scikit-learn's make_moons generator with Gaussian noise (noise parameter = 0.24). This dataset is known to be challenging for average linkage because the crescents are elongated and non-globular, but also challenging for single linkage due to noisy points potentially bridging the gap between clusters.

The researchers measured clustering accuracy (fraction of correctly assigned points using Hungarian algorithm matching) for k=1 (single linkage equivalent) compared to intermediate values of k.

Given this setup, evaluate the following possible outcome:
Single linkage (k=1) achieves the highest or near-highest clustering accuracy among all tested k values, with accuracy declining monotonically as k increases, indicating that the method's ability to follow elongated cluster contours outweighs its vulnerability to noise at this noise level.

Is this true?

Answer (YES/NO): NO